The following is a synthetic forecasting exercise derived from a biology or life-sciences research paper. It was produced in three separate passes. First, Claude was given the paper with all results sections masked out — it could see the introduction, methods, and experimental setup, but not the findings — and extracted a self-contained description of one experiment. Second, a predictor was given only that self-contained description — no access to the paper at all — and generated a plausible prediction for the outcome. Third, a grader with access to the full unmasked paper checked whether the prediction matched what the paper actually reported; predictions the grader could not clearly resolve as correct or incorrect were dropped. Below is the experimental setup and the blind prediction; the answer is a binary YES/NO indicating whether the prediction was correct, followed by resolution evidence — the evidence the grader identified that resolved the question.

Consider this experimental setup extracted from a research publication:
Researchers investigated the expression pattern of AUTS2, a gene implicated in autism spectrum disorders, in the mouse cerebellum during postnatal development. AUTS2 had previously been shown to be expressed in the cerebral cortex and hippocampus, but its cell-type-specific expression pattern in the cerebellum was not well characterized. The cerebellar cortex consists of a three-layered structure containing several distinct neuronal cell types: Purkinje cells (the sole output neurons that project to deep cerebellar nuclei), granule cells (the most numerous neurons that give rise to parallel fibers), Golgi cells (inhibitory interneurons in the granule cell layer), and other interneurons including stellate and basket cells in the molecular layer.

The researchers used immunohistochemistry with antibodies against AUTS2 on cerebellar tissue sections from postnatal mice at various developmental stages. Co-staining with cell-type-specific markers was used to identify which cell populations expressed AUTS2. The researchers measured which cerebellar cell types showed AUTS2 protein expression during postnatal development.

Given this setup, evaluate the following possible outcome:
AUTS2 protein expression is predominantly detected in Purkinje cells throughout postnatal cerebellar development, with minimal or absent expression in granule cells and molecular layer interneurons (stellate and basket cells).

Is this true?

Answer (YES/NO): NO